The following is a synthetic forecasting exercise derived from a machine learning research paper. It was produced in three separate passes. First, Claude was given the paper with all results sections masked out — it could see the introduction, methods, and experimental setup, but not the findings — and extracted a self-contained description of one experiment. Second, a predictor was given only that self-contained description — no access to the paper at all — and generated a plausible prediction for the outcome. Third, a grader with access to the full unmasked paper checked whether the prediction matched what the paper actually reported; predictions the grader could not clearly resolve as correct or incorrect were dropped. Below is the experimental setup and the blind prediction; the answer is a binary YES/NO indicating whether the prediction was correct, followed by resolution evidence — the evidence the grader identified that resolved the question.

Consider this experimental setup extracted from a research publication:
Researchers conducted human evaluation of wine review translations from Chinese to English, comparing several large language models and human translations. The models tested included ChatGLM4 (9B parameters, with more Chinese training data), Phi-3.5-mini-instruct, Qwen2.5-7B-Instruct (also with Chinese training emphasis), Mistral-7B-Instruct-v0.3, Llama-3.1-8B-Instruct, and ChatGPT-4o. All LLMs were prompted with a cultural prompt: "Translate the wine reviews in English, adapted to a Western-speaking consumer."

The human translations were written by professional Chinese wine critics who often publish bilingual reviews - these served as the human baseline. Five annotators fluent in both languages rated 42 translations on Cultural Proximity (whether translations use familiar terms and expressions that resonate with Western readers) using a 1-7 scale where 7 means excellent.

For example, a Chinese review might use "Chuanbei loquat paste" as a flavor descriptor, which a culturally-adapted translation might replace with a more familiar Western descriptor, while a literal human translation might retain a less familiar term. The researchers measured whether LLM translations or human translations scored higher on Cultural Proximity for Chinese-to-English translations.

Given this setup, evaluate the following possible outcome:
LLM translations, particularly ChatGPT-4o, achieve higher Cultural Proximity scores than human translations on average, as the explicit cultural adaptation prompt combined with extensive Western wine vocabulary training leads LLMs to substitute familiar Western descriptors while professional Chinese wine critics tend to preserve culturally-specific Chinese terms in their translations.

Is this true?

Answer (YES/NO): NO